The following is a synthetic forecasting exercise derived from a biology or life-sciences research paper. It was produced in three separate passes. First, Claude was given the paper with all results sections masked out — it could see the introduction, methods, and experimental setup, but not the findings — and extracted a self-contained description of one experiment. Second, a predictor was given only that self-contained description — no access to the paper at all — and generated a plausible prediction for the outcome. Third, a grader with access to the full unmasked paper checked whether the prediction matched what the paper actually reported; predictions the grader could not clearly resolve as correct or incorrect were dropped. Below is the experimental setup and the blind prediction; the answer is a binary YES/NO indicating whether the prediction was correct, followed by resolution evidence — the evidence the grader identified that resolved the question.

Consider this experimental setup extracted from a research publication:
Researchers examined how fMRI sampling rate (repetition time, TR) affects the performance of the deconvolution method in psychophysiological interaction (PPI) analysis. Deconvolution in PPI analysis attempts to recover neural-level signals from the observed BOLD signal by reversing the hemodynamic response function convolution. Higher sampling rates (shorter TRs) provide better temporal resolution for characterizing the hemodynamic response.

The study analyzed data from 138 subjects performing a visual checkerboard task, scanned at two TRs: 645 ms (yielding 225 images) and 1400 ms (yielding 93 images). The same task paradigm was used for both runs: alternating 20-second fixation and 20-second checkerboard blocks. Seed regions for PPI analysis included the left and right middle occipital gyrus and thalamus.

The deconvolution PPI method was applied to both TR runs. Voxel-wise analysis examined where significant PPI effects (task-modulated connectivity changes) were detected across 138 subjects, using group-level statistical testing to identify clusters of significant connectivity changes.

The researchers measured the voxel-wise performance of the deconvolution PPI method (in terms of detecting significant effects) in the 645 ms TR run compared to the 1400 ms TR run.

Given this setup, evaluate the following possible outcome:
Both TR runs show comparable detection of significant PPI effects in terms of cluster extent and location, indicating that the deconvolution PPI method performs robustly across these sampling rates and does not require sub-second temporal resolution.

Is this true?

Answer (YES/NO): NO